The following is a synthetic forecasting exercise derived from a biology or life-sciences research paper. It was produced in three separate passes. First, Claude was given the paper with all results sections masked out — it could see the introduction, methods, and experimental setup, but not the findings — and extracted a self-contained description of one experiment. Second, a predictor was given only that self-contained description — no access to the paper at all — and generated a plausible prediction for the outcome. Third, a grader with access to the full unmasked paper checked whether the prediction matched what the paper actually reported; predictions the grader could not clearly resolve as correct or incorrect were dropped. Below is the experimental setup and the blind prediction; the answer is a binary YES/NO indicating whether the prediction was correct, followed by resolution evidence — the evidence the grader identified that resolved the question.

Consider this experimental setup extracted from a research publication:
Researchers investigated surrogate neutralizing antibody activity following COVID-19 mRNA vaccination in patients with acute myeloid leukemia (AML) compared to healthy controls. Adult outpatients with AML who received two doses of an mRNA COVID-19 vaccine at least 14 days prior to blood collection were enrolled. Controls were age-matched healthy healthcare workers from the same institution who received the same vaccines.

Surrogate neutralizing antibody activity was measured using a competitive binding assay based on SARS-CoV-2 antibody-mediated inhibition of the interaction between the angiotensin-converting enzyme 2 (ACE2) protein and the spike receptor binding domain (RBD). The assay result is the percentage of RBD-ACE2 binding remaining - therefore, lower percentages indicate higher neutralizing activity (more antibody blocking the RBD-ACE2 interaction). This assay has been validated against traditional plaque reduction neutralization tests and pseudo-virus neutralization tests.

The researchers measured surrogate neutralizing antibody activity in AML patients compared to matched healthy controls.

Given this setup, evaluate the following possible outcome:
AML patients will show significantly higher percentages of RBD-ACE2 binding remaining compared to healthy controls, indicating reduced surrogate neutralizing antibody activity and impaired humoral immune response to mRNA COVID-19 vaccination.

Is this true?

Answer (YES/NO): YES